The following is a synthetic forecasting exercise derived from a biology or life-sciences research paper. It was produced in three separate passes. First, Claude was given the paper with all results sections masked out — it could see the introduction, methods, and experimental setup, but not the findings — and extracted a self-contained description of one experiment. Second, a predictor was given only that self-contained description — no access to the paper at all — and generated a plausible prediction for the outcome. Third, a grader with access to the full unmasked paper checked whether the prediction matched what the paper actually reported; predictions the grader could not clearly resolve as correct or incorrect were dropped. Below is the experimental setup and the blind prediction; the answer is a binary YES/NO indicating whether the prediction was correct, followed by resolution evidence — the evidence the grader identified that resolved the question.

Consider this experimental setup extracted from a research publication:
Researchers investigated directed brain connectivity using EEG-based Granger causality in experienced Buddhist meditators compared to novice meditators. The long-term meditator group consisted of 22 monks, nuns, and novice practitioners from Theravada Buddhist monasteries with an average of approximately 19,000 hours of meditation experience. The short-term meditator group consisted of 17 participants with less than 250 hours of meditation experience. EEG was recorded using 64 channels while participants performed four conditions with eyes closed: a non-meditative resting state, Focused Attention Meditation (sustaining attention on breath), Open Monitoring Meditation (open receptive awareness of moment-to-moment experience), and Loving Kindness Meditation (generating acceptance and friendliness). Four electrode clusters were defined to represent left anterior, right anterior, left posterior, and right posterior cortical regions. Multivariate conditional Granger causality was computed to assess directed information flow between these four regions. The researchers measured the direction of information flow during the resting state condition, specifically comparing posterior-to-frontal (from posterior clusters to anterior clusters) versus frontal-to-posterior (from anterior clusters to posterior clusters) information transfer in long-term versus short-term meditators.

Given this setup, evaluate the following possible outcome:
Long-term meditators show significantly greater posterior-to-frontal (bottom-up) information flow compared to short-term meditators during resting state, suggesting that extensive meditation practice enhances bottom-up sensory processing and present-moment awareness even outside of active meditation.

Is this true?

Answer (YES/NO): YES